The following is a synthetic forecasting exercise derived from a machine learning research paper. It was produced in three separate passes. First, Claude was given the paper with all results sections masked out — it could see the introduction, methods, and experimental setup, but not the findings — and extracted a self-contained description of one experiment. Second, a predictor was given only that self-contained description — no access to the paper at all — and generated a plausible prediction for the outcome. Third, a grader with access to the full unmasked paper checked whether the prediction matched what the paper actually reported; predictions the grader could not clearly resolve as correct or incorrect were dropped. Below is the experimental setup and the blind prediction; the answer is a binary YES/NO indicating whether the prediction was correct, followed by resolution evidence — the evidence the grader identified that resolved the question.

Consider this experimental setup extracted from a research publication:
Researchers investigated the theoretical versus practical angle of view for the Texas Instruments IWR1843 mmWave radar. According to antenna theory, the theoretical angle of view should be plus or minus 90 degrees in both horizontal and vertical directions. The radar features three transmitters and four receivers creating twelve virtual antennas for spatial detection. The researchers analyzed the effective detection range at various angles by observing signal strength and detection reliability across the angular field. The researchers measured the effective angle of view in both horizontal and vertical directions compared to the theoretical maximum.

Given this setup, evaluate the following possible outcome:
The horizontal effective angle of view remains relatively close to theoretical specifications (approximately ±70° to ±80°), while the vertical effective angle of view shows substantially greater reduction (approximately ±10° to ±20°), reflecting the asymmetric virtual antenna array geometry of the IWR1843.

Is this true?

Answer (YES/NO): NO